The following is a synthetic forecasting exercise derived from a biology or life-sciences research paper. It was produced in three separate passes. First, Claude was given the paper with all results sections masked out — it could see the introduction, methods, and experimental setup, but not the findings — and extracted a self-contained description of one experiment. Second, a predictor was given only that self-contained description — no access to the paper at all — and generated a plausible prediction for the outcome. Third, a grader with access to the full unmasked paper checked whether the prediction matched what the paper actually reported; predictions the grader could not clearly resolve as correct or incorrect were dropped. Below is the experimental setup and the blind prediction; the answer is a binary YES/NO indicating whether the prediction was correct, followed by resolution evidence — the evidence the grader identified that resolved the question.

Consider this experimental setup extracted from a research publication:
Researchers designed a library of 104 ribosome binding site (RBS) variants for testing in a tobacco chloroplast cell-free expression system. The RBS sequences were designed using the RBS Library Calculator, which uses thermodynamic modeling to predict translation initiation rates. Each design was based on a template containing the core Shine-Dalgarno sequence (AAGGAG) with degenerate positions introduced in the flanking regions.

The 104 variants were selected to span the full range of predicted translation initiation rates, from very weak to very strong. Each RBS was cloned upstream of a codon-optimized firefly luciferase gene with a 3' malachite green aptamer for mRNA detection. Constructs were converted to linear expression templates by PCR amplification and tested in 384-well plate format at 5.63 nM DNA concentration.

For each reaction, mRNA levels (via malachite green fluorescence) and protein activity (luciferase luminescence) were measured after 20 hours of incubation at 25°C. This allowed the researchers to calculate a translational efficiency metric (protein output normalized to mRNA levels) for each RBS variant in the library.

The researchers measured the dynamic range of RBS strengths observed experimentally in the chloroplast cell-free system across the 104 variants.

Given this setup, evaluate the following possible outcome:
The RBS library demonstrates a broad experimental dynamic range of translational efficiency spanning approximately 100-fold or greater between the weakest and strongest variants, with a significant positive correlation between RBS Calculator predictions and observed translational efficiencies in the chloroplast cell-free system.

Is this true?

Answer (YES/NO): YES